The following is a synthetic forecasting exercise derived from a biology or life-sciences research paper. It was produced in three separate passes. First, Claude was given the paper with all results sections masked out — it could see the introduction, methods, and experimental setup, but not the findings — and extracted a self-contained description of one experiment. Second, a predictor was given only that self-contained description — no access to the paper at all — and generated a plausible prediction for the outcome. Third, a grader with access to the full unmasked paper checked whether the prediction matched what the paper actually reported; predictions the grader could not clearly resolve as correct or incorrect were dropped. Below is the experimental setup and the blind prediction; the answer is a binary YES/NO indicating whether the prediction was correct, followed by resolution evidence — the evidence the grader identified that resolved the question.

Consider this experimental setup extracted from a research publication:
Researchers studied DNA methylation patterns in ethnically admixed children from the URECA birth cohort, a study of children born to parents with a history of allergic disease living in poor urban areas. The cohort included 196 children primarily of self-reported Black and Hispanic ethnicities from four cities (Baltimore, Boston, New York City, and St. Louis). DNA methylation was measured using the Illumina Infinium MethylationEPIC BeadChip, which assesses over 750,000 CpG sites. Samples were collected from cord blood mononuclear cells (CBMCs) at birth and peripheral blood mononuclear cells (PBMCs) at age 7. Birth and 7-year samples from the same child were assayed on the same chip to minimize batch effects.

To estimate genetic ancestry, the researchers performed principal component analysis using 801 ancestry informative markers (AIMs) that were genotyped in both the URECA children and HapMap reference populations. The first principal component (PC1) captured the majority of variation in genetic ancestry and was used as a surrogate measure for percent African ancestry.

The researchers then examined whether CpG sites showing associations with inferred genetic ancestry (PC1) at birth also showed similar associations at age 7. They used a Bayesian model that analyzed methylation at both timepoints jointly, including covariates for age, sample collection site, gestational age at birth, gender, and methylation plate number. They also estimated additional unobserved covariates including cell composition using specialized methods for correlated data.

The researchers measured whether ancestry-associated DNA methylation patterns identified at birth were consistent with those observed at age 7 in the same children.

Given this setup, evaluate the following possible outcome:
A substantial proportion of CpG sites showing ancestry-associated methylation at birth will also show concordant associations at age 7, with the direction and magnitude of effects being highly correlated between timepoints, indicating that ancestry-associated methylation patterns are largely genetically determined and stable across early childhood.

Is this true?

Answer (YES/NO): YES